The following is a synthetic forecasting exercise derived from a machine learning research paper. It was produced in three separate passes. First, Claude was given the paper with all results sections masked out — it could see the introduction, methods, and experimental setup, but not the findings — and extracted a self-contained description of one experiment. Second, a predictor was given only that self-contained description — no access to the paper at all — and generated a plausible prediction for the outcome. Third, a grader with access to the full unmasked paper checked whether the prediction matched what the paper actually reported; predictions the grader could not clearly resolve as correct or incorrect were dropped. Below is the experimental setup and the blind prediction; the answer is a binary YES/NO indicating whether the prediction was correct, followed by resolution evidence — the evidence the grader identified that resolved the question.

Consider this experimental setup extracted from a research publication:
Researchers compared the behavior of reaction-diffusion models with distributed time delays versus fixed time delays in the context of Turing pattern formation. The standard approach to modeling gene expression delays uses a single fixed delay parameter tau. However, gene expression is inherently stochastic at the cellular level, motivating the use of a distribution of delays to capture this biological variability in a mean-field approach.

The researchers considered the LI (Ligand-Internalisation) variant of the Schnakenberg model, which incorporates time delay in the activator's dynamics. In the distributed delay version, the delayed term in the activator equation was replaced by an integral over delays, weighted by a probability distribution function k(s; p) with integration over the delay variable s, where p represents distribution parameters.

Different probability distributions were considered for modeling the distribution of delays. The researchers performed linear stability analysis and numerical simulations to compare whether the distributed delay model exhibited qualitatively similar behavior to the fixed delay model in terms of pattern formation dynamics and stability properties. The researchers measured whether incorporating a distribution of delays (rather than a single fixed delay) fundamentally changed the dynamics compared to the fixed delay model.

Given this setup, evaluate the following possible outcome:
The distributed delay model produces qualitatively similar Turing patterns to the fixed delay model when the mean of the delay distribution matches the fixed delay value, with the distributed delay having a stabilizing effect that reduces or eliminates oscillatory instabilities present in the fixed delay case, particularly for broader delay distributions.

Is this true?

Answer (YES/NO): NO